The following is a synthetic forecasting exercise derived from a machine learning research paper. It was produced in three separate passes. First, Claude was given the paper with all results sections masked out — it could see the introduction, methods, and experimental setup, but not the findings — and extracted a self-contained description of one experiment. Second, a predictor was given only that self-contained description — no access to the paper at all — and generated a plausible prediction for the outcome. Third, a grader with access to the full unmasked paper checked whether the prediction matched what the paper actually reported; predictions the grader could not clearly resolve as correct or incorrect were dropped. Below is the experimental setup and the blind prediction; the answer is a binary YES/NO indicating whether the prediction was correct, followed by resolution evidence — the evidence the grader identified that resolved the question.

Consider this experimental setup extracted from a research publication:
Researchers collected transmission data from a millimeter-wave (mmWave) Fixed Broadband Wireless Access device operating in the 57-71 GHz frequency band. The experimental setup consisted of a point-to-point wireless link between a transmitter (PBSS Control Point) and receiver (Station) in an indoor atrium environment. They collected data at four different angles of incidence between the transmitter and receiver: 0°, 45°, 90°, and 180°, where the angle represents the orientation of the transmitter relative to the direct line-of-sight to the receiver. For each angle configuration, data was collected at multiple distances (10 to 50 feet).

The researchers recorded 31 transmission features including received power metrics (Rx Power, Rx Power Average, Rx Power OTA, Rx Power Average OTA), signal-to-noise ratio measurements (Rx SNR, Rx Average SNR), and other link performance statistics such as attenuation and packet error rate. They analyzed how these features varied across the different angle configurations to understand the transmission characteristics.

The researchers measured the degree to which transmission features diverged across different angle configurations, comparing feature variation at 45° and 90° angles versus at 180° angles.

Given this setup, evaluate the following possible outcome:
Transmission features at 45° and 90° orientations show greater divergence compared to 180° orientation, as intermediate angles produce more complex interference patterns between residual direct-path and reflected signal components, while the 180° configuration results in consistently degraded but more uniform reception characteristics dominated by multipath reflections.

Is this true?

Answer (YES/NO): YES